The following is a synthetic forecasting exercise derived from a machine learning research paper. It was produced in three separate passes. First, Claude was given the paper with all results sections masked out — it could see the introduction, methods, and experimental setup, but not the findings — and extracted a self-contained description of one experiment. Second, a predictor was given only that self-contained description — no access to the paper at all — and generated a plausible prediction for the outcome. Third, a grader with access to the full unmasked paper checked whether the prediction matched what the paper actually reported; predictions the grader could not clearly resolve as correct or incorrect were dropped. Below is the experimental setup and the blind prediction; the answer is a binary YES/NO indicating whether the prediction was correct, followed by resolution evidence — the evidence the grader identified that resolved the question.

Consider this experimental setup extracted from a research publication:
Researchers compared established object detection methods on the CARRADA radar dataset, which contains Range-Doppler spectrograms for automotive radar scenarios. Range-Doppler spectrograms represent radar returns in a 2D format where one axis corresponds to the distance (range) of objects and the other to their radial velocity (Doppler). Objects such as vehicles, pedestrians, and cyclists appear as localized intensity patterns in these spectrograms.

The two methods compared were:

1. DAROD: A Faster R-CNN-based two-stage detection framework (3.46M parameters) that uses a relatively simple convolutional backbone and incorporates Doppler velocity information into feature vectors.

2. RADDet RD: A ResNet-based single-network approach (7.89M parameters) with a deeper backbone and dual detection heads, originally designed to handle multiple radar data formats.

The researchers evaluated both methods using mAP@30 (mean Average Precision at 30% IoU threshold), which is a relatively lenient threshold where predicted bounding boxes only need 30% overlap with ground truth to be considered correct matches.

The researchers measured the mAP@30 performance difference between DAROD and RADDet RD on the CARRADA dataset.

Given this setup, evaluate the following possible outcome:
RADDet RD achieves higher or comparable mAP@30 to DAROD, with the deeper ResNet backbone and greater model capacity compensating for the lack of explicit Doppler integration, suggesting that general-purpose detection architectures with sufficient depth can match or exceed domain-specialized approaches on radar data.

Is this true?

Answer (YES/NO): NO